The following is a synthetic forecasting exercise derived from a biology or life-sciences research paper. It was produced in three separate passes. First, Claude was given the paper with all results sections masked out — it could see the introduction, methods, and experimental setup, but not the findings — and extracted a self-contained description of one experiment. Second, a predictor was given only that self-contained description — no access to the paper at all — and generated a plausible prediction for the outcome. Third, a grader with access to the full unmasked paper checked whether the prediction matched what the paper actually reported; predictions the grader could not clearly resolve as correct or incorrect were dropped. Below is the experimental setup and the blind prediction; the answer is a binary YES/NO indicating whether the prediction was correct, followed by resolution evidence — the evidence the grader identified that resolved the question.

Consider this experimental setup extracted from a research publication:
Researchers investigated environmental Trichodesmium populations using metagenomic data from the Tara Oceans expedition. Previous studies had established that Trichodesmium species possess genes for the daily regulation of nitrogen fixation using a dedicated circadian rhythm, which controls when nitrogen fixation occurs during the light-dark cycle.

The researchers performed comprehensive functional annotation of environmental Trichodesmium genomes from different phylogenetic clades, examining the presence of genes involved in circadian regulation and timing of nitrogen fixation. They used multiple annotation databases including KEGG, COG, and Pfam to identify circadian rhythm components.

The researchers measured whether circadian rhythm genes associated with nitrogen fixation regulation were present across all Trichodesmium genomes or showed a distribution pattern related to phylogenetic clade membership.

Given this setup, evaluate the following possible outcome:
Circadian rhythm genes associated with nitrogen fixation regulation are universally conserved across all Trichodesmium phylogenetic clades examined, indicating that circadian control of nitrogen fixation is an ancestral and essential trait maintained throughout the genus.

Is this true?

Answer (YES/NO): NO